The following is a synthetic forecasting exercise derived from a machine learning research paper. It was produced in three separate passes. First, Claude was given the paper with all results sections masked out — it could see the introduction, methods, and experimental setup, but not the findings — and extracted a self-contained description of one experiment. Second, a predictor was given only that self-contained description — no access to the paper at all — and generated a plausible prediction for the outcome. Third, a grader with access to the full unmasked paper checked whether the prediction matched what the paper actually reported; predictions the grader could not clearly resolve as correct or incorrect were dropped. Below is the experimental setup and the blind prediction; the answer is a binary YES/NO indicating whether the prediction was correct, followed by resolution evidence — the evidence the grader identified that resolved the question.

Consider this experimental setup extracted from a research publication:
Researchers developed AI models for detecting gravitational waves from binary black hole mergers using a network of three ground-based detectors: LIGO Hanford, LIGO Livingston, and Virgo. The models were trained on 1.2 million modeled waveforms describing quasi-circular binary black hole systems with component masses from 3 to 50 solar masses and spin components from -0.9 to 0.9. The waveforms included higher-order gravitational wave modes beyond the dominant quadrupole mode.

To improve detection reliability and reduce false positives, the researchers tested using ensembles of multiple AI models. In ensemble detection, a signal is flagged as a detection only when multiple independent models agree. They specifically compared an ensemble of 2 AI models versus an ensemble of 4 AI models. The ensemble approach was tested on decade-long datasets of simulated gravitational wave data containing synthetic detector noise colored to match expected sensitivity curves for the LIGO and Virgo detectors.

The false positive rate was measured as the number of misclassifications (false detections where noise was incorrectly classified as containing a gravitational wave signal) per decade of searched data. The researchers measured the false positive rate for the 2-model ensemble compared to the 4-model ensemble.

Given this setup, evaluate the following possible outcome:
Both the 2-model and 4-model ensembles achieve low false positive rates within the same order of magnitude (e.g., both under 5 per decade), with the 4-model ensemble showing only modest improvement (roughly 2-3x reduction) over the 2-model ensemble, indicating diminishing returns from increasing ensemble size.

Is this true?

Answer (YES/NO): NO